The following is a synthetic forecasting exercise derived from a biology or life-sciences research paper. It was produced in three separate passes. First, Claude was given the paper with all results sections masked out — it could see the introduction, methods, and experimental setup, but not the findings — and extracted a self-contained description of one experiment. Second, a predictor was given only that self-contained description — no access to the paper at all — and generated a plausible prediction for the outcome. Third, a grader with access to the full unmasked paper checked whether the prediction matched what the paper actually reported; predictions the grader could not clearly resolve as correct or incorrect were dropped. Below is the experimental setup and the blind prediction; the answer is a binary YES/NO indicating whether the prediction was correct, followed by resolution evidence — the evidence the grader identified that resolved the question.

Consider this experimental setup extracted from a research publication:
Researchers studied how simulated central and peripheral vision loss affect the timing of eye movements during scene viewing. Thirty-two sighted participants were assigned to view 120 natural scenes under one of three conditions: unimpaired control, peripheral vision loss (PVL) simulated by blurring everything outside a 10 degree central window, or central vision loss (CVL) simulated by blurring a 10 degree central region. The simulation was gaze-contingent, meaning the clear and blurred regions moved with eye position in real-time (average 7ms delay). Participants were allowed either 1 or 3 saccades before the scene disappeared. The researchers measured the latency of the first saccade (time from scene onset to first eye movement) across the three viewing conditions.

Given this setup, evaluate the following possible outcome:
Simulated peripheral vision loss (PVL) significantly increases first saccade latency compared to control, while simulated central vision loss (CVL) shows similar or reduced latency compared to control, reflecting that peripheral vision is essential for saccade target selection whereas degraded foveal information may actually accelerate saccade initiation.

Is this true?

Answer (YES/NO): NO